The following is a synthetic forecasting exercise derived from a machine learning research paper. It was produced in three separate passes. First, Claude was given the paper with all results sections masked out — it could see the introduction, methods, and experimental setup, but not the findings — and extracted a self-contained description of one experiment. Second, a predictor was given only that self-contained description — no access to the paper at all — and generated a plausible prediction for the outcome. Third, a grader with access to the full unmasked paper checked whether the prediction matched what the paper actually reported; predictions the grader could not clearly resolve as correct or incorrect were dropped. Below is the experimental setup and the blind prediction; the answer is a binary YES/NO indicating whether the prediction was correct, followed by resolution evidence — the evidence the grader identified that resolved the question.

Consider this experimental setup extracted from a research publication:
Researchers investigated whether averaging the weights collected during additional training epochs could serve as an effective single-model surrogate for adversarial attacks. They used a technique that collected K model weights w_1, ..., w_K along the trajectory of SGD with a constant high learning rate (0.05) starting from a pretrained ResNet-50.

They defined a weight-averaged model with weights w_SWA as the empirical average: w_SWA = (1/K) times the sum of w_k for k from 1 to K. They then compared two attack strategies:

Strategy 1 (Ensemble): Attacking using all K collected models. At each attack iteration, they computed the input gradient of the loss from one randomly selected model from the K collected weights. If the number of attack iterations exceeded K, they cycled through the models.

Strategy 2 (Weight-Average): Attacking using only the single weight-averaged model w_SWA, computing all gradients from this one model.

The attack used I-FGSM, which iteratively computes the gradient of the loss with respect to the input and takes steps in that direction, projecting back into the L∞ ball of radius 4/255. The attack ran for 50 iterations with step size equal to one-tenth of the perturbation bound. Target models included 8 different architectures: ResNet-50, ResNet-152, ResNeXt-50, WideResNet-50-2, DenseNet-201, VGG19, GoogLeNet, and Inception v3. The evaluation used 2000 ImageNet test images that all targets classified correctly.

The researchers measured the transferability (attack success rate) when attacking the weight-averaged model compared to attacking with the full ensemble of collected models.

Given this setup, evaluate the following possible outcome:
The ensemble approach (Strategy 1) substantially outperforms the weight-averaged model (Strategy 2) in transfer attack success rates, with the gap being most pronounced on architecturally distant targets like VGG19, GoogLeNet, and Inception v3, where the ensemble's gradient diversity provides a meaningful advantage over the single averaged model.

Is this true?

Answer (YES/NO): NO